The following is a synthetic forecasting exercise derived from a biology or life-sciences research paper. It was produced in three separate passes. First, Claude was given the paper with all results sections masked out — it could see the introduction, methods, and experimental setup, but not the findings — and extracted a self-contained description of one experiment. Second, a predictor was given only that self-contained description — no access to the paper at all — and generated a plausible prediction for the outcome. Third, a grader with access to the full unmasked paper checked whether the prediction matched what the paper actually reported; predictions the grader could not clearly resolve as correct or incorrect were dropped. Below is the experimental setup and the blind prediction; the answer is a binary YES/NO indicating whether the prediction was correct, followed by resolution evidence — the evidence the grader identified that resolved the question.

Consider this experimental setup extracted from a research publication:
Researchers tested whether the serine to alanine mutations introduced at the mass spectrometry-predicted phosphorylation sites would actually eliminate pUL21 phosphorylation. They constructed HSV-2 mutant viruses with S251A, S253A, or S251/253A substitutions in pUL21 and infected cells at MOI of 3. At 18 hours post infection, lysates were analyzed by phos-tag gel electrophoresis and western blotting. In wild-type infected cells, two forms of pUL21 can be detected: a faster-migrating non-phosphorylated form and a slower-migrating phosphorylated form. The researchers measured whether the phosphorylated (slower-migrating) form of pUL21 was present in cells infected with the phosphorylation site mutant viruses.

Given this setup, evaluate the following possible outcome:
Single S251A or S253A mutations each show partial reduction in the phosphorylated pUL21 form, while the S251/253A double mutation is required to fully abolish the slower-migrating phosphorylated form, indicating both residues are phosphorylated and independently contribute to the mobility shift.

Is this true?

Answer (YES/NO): YES